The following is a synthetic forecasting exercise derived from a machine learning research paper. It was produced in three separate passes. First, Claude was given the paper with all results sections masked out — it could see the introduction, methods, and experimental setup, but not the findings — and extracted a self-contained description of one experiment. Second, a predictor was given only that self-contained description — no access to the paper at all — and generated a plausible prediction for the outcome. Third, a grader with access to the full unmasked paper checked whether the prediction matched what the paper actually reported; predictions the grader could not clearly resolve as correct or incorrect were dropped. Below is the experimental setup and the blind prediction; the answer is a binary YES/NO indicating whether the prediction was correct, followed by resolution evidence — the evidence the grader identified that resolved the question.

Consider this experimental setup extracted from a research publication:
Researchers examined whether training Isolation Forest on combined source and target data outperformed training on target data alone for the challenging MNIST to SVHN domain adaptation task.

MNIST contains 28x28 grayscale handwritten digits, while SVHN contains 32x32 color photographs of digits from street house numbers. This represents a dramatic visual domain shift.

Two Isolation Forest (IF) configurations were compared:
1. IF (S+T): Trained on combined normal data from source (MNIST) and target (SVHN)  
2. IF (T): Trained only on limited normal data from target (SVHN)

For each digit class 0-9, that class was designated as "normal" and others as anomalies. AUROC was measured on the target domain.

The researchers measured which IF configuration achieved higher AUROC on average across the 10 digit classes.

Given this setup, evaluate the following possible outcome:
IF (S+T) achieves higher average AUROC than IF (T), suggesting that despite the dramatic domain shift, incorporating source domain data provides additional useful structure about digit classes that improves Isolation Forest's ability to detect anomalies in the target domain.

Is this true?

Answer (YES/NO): NO